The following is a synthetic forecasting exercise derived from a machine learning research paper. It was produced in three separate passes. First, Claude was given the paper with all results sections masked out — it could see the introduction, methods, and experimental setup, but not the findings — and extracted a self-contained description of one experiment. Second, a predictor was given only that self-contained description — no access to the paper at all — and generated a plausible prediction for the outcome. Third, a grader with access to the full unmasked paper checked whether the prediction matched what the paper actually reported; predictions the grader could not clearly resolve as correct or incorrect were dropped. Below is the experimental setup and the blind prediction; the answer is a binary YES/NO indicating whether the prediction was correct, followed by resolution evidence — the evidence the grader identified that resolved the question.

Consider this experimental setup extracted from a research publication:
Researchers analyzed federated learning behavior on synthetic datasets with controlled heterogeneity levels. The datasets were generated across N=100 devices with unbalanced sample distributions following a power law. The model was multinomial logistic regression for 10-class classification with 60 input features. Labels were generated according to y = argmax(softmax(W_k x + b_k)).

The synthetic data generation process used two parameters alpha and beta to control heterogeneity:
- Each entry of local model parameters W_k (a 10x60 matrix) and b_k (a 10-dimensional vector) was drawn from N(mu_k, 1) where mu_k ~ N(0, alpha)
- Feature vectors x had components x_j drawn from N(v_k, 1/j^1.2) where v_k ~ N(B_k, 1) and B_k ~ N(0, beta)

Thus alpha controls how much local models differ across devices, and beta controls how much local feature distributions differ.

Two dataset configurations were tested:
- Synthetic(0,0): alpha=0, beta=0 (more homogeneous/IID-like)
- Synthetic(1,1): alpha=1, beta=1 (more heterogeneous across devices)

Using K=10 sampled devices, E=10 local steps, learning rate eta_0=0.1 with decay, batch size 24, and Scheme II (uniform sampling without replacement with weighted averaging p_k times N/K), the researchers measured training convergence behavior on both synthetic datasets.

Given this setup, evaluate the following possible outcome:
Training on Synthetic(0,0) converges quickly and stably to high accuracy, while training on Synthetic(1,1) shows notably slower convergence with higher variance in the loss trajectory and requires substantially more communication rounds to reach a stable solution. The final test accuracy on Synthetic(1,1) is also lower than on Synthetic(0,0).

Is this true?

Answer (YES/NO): NO